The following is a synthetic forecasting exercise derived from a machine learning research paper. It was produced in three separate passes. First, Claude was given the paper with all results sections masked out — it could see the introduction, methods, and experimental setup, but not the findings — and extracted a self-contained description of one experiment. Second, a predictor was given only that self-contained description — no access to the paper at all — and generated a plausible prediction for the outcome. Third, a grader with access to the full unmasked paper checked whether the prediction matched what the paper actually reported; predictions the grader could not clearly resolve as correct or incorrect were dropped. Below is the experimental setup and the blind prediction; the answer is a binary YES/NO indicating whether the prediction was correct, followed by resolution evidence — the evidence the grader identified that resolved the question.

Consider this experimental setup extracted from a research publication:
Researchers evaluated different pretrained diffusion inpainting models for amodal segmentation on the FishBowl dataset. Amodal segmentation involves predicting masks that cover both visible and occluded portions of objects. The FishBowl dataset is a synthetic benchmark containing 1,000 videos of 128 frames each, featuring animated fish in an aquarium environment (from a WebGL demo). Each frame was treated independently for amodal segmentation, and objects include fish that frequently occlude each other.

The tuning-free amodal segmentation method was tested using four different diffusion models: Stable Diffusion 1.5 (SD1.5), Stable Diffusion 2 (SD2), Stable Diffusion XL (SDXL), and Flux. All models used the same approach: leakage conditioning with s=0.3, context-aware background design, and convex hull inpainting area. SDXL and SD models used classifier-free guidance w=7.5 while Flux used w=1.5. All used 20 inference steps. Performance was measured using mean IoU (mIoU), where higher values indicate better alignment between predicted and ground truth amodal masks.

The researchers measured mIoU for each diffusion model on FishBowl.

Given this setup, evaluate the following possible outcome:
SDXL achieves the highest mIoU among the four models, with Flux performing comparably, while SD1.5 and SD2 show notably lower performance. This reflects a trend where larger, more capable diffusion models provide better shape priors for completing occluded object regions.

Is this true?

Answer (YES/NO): NO